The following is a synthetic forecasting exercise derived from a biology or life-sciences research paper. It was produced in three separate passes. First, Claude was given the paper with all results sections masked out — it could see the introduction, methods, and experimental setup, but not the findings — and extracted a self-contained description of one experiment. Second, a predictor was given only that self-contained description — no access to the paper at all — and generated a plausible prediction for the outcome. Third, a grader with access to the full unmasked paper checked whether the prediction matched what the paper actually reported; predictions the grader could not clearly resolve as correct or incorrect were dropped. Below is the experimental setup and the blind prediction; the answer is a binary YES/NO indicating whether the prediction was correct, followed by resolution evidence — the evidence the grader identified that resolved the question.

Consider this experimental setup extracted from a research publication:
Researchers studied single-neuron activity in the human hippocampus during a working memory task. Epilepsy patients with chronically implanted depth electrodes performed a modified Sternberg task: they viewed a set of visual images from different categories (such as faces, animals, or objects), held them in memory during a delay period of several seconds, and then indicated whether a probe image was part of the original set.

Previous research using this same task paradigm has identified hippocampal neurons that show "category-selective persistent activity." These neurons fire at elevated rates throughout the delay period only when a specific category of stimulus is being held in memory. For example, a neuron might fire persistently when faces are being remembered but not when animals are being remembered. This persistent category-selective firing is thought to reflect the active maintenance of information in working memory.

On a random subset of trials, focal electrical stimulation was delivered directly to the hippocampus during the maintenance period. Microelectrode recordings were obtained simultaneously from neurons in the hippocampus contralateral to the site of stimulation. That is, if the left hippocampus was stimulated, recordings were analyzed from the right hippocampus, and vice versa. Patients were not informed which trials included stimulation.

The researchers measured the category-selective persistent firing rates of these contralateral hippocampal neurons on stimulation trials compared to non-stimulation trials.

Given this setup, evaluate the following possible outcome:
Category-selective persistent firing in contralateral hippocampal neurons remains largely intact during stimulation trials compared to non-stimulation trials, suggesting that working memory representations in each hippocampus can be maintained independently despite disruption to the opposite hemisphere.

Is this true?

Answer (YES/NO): NO